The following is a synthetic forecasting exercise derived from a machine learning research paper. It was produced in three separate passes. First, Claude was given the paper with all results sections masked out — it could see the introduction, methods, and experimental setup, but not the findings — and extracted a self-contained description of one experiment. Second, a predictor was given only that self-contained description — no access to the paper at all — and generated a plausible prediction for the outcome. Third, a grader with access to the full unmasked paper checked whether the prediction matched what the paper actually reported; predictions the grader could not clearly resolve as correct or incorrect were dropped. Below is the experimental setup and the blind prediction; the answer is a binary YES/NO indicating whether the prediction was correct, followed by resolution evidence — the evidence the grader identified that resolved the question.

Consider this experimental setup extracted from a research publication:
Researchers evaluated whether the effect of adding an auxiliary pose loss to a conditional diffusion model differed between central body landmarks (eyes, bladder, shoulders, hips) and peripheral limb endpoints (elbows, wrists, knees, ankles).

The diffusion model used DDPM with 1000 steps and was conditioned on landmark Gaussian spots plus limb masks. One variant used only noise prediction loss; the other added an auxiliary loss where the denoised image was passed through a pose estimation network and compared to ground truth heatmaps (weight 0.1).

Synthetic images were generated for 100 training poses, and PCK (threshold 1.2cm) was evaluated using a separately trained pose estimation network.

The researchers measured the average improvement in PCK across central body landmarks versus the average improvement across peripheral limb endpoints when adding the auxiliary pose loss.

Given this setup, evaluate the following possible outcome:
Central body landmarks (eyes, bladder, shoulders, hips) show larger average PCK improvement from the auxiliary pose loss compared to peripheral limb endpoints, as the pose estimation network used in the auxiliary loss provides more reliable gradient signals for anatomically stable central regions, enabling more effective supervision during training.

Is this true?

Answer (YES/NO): NO